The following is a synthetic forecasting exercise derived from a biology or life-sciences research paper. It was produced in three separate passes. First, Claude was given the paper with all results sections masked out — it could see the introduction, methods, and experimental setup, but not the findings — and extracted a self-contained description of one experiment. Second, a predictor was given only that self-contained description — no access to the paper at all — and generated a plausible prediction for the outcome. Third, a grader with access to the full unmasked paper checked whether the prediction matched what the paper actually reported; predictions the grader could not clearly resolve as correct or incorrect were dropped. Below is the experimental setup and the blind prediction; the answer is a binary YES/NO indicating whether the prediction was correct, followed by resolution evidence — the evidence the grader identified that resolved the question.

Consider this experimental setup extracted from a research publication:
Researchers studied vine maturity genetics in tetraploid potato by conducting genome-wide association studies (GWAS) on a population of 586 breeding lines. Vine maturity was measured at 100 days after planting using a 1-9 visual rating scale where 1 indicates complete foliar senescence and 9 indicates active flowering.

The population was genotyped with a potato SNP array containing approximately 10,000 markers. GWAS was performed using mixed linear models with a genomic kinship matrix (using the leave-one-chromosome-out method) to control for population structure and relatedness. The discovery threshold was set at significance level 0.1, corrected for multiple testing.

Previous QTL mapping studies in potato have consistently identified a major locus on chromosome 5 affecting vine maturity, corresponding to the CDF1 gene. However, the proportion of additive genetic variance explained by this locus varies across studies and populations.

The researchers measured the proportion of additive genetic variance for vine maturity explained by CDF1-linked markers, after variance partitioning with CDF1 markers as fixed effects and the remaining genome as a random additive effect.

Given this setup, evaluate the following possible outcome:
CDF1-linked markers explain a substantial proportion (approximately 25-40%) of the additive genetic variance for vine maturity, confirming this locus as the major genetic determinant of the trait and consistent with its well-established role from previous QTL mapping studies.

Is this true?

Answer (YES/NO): NO